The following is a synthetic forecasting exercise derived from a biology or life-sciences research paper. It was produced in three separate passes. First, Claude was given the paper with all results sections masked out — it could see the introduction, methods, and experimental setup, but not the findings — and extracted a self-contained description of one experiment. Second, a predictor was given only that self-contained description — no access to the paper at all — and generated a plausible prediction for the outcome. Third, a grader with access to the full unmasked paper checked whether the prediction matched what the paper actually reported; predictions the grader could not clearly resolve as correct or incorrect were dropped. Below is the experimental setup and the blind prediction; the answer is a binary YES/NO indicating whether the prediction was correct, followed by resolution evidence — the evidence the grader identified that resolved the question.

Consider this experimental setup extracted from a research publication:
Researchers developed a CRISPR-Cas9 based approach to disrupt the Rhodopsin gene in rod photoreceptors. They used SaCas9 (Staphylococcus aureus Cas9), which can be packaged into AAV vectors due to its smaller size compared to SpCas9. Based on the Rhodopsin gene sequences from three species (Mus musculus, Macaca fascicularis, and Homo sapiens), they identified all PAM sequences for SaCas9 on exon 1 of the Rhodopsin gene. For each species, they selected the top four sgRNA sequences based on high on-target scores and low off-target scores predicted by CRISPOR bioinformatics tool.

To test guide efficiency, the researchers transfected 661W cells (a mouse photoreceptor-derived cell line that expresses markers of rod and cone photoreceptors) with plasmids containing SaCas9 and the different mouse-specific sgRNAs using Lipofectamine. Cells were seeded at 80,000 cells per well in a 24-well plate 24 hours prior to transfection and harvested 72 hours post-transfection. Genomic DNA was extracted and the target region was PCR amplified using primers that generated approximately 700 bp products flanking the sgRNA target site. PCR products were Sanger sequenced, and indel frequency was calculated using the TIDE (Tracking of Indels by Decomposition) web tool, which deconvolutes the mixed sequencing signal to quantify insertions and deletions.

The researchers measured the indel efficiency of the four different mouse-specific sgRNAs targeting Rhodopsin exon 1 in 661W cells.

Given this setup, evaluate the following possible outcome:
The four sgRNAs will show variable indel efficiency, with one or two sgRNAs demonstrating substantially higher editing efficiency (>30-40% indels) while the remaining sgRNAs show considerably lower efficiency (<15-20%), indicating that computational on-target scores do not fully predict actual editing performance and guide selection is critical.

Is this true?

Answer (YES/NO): NO